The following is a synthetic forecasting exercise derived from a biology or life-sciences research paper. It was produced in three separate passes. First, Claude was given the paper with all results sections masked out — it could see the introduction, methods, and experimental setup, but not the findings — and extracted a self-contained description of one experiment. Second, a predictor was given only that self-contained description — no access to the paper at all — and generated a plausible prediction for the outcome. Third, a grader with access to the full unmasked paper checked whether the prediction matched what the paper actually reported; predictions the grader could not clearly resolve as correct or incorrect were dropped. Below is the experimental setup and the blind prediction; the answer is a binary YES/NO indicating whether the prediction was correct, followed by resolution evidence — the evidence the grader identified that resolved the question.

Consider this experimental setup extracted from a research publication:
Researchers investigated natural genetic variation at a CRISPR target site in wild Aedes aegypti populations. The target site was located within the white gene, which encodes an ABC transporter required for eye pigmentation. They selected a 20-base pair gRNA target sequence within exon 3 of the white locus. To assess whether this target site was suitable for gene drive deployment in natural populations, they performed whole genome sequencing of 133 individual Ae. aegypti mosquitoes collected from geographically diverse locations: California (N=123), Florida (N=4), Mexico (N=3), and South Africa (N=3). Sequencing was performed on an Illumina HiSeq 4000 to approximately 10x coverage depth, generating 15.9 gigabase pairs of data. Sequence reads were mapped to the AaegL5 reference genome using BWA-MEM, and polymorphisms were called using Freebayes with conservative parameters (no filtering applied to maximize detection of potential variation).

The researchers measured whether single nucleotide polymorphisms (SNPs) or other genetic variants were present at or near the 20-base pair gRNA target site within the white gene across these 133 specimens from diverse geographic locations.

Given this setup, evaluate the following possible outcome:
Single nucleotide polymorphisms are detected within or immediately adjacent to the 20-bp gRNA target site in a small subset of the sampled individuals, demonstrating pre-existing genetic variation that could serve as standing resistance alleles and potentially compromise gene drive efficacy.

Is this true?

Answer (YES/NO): NO